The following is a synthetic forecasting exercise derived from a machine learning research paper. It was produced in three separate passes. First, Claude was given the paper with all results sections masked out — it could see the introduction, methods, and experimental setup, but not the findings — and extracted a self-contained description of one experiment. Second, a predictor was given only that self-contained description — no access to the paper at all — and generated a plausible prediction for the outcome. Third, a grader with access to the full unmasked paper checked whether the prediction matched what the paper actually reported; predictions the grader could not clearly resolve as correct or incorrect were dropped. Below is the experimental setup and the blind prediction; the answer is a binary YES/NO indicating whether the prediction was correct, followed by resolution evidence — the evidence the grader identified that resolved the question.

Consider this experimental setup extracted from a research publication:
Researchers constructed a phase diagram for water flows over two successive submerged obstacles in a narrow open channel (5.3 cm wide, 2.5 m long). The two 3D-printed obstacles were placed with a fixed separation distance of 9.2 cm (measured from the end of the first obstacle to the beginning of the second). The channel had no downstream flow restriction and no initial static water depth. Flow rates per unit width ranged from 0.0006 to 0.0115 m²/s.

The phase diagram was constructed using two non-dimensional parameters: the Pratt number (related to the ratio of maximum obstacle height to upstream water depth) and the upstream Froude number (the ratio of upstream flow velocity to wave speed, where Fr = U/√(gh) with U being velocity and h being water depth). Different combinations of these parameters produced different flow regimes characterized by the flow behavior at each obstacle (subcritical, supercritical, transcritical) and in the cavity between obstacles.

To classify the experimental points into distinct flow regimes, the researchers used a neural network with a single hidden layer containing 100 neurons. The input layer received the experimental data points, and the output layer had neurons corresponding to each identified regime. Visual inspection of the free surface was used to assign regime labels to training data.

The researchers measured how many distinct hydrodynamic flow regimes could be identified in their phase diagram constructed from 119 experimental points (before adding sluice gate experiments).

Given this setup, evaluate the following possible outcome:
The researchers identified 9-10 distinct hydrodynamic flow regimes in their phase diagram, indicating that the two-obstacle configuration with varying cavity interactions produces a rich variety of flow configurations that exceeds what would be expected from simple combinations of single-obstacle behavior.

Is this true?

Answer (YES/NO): YES